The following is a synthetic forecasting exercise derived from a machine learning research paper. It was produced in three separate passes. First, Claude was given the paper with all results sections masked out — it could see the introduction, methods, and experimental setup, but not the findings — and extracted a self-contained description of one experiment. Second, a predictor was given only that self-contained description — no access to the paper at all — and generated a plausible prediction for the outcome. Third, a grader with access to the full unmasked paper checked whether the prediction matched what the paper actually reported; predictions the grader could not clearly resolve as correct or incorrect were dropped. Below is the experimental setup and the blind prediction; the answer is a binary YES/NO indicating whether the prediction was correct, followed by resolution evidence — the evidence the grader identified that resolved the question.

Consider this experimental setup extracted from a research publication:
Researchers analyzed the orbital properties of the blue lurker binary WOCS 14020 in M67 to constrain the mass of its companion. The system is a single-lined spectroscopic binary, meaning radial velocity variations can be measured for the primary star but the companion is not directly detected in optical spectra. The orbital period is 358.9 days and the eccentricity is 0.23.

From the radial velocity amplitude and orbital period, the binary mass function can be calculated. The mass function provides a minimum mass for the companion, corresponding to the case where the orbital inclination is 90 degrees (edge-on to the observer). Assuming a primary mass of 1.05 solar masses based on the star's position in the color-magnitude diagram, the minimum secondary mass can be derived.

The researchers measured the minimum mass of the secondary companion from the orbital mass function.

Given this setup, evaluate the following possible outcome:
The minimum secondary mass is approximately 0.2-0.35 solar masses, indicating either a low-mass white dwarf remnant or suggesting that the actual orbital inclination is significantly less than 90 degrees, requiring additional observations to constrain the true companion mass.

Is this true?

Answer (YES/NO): NO